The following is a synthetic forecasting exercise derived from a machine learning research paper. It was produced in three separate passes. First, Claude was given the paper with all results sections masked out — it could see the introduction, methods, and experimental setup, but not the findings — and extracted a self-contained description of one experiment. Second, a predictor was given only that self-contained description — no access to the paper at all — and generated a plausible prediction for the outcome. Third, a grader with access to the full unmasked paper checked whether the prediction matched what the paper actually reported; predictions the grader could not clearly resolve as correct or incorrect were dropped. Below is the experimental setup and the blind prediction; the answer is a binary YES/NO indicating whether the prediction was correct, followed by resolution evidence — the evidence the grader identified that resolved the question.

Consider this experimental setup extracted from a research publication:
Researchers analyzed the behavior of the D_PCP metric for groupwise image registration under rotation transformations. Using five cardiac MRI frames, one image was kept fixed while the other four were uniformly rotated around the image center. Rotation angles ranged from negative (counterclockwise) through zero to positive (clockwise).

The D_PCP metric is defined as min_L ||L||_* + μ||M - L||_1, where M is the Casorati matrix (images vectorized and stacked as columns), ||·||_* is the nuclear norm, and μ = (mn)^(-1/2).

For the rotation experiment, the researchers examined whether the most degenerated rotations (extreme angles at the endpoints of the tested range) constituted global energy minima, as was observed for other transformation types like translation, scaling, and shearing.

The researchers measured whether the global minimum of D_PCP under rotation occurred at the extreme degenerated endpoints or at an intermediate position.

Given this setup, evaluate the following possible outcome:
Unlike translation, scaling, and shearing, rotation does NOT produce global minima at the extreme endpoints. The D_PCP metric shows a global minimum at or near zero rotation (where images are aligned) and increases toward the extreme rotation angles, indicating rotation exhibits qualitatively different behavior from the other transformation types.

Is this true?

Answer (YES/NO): YES